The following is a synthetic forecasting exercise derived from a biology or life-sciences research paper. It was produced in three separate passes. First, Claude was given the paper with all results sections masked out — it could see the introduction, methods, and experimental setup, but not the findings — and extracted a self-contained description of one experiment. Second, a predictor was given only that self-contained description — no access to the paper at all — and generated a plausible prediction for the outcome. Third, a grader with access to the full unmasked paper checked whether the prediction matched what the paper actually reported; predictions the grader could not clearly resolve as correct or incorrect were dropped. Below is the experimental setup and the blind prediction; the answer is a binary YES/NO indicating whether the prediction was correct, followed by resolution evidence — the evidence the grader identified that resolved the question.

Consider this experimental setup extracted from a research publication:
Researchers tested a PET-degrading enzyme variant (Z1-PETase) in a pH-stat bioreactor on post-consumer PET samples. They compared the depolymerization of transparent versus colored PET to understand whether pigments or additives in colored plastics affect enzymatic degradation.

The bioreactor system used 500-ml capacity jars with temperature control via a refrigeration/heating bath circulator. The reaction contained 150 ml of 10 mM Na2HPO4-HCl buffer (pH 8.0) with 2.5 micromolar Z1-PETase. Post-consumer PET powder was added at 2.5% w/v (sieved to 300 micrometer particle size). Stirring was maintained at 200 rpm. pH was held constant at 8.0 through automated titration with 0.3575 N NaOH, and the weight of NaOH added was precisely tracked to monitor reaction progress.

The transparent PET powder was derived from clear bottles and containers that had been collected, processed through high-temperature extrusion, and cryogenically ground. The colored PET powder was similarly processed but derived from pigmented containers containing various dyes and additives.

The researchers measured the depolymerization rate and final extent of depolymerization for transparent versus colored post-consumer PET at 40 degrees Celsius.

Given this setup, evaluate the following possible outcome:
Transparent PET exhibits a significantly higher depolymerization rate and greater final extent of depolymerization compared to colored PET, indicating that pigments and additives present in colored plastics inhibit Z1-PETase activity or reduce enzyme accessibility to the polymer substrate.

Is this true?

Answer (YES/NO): NO